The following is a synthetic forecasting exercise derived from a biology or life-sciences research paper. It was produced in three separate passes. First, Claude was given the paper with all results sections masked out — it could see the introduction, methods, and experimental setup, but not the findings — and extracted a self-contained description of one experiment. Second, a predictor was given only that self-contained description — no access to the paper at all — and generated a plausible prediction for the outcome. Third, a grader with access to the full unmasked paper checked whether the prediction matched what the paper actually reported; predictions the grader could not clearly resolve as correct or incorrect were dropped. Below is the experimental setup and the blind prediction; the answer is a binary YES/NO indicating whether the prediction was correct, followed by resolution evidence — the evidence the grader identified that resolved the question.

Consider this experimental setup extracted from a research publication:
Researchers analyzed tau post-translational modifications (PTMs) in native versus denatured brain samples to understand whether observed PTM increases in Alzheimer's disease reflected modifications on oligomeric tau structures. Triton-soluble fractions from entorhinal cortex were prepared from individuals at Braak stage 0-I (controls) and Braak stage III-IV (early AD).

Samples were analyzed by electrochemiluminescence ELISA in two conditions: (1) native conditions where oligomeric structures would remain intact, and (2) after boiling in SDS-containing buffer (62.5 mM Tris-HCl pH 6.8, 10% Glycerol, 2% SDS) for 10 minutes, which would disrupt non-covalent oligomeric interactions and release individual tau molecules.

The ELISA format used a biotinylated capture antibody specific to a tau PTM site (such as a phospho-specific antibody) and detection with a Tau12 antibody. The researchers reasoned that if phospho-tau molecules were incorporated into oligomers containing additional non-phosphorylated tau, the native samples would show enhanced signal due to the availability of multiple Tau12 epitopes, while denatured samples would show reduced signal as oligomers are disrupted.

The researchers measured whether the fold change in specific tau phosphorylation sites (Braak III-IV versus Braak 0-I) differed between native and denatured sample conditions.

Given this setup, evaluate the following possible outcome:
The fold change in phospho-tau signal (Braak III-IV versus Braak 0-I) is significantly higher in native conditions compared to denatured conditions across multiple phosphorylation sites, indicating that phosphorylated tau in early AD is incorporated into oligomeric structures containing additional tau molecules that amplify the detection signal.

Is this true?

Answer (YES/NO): YES